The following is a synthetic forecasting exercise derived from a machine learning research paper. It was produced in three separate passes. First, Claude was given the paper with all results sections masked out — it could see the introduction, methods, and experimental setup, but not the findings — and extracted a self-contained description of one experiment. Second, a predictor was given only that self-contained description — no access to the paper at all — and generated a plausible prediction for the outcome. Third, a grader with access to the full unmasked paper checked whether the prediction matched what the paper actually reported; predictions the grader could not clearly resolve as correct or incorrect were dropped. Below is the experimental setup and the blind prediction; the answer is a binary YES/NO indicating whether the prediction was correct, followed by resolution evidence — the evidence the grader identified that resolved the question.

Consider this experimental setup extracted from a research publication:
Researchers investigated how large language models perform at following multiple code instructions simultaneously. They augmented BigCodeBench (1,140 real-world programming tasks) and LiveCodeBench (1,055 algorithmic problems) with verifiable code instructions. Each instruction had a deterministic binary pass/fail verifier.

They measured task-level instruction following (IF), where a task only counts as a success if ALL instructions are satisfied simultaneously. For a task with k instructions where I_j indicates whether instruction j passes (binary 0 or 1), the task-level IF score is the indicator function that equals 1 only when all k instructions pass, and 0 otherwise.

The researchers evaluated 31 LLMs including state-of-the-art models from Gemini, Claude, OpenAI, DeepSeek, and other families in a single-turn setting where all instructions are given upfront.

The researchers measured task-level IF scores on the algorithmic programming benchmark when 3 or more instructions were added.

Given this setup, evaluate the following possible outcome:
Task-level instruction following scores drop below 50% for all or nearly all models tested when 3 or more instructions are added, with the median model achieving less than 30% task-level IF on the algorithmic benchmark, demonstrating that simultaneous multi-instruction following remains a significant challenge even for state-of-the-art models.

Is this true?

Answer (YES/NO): YES